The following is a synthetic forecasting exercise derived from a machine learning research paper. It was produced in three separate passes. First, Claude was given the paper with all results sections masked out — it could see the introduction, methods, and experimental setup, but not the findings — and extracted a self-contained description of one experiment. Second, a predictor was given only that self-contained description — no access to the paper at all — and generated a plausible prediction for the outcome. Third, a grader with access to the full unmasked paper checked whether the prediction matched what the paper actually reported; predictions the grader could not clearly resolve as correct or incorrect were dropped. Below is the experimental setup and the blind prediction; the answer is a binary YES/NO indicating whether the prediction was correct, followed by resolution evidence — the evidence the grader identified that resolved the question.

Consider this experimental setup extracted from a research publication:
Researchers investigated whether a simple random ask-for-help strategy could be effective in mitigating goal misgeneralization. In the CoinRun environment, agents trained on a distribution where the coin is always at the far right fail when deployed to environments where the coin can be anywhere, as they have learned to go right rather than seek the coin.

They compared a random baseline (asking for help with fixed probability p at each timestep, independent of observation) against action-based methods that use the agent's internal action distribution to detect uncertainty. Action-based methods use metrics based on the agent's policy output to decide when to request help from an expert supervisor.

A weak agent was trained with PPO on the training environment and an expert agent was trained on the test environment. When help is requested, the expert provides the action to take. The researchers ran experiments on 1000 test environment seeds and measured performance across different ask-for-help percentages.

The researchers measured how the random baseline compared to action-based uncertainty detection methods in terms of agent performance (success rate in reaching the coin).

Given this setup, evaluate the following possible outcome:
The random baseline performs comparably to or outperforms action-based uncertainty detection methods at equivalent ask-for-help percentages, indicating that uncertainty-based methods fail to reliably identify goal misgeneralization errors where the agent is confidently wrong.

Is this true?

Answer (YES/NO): YES